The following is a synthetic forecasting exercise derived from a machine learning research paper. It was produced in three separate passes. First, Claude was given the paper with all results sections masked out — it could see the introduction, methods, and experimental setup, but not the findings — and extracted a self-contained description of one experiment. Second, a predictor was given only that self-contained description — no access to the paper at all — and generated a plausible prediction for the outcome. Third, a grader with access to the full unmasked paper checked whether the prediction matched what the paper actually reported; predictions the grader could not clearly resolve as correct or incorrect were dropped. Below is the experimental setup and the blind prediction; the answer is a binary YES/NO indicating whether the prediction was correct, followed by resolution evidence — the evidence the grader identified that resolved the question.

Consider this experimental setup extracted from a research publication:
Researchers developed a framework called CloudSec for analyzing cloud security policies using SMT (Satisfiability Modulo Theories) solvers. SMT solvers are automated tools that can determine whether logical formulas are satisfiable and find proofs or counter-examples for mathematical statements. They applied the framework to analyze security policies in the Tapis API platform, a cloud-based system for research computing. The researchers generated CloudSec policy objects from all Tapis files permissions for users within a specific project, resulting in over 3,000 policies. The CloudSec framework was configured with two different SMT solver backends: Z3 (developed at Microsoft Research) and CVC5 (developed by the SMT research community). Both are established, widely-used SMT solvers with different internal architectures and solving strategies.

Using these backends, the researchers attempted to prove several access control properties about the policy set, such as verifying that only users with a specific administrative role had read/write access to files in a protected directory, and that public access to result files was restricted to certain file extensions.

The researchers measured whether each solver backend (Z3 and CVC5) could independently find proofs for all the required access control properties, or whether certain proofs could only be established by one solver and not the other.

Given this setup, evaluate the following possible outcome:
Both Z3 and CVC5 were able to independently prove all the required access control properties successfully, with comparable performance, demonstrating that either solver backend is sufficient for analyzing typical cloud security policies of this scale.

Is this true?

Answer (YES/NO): NO